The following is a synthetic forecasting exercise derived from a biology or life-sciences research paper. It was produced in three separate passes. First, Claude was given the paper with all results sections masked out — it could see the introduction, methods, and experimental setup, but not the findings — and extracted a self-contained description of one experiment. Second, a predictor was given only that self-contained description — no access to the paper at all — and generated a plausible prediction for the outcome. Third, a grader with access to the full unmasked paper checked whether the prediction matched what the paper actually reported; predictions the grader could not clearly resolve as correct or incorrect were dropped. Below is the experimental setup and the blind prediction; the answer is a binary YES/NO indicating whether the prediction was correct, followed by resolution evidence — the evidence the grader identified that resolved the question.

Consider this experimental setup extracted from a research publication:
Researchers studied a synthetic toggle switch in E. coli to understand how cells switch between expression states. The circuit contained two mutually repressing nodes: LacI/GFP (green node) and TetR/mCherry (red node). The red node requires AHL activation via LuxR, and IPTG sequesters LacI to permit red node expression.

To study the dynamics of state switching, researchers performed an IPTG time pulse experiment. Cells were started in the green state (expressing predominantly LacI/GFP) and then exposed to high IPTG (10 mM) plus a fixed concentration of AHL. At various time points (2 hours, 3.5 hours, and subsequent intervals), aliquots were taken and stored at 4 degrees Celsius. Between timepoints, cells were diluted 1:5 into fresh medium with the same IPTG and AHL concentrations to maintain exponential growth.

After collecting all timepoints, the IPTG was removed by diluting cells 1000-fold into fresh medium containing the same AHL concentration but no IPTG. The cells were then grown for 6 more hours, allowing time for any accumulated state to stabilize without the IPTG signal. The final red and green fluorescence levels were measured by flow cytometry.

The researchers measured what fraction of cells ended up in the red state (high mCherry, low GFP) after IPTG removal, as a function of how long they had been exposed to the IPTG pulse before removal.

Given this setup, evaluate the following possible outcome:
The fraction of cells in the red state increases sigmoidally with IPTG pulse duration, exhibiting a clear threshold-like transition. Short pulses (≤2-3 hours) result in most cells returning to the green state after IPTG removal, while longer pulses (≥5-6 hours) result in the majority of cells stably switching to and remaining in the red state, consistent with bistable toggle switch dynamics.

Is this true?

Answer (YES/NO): NO